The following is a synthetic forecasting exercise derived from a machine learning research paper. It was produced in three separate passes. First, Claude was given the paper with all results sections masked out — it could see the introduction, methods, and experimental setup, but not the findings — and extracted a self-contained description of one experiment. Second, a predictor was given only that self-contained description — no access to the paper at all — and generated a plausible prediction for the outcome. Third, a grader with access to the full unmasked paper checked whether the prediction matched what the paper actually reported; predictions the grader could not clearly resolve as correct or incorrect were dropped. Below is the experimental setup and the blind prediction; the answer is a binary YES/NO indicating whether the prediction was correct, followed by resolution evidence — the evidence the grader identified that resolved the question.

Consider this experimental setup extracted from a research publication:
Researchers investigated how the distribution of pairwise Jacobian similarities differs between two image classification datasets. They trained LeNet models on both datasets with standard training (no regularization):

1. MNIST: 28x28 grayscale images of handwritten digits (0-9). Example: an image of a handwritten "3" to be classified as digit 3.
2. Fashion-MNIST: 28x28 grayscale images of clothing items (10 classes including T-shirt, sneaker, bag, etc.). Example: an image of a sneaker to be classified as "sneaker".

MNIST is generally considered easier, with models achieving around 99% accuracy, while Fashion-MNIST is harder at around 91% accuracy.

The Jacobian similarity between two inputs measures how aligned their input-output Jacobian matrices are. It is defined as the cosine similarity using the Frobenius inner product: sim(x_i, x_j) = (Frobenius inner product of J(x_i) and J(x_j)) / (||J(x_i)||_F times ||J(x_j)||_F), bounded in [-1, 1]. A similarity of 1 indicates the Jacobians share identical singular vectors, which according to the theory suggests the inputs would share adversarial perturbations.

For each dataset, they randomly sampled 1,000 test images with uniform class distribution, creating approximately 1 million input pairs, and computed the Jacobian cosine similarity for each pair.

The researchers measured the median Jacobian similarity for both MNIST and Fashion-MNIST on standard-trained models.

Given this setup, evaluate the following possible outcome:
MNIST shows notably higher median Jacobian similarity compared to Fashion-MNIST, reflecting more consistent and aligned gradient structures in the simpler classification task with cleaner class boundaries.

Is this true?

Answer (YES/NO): YES